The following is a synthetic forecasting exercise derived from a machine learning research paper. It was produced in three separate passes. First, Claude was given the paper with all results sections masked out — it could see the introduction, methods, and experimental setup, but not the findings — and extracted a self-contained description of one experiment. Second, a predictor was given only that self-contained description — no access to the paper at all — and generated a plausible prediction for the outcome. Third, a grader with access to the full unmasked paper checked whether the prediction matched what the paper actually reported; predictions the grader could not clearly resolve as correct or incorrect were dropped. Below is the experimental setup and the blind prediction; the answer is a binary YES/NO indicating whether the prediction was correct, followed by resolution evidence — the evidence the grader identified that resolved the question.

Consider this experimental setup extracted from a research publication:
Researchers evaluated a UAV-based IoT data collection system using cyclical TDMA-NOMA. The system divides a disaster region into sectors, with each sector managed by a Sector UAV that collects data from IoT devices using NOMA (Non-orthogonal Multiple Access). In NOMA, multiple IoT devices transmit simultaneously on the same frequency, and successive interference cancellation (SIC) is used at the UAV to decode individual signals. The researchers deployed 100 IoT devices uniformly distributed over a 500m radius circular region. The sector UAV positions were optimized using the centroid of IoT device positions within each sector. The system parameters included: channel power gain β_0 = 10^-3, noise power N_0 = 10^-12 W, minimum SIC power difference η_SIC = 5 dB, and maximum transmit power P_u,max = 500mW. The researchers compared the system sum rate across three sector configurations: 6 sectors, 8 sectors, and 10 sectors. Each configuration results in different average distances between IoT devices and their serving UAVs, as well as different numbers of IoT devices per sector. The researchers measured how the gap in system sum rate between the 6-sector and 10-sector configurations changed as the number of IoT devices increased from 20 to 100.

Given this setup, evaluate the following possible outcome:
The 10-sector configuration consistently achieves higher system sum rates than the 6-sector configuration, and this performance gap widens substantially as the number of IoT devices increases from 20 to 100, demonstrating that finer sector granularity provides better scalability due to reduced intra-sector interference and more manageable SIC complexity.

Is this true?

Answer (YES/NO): YES